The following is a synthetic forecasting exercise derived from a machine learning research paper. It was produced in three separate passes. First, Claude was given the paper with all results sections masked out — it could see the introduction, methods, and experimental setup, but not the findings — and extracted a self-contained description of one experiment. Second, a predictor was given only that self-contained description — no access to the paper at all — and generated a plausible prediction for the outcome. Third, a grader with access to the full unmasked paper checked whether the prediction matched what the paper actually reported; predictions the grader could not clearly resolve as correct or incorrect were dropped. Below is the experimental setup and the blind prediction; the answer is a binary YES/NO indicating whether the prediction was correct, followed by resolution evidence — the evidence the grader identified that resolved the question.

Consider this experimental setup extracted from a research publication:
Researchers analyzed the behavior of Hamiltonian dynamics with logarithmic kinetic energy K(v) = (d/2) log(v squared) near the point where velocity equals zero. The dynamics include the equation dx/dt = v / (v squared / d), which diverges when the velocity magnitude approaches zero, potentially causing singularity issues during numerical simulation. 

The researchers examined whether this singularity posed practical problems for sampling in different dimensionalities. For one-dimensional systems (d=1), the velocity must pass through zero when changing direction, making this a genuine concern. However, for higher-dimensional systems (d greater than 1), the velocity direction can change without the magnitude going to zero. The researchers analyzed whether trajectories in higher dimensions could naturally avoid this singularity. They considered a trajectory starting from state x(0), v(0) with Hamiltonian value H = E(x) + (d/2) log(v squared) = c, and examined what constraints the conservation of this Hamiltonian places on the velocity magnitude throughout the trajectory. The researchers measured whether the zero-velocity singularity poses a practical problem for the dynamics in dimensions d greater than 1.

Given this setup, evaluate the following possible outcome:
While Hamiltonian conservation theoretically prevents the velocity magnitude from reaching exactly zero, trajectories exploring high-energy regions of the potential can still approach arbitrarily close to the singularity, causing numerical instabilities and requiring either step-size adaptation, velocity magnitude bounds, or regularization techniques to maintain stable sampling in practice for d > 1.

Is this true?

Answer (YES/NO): NO